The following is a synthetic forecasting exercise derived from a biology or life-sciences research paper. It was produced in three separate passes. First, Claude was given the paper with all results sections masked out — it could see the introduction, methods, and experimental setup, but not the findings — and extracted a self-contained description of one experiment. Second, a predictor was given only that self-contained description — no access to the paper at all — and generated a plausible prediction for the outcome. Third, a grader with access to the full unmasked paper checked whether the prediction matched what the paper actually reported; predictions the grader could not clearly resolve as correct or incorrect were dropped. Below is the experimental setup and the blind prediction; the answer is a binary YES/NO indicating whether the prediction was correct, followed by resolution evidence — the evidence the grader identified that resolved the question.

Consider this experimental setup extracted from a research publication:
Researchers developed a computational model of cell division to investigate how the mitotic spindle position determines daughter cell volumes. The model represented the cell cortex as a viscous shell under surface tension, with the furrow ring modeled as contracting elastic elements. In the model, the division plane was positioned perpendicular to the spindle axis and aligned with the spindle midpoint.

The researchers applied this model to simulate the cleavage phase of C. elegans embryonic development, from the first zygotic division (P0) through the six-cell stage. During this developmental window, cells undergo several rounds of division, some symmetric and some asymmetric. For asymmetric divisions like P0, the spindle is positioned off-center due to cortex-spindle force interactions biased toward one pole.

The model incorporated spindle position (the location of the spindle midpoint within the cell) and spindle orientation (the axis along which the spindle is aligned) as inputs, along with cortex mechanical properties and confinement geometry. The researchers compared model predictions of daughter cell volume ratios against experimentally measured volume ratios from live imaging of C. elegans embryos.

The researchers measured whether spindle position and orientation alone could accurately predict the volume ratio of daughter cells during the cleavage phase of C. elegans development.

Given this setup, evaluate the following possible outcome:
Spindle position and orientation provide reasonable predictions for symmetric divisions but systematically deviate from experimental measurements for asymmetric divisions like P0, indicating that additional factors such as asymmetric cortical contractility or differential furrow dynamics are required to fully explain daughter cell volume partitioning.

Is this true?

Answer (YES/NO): NO